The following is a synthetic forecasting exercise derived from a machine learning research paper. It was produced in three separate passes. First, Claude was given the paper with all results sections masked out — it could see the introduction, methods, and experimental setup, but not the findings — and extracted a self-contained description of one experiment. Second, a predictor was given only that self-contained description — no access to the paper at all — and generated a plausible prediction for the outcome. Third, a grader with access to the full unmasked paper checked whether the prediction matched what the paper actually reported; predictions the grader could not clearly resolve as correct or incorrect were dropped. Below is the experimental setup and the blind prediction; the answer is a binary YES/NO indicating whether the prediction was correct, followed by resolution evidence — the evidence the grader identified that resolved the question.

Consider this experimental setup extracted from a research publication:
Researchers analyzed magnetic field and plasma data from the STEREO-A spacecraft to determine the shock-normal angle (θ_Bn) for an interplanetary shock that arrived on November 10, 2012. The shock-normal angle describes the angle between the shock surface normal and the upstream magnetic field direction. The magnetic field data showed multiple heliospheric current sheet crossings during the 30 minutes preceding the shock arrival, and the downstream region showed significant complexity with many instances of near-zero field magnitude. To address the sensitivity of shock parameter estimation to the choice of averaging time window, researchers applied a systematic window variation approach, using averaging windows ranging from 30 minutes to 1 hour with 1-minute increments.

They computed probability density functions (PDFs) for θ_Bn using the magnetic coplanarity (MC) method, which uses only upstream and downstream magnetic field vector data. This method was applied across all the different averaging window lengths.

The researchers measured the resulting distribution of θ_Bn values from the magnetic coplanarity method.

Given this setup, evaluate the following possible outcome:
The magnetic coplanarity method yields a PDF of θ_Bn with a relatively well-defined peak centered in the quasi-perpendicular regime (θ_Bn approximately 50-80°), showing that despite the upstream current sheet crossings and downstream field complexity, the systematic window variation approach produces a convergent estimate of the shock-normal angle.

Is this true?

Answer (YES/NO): NO